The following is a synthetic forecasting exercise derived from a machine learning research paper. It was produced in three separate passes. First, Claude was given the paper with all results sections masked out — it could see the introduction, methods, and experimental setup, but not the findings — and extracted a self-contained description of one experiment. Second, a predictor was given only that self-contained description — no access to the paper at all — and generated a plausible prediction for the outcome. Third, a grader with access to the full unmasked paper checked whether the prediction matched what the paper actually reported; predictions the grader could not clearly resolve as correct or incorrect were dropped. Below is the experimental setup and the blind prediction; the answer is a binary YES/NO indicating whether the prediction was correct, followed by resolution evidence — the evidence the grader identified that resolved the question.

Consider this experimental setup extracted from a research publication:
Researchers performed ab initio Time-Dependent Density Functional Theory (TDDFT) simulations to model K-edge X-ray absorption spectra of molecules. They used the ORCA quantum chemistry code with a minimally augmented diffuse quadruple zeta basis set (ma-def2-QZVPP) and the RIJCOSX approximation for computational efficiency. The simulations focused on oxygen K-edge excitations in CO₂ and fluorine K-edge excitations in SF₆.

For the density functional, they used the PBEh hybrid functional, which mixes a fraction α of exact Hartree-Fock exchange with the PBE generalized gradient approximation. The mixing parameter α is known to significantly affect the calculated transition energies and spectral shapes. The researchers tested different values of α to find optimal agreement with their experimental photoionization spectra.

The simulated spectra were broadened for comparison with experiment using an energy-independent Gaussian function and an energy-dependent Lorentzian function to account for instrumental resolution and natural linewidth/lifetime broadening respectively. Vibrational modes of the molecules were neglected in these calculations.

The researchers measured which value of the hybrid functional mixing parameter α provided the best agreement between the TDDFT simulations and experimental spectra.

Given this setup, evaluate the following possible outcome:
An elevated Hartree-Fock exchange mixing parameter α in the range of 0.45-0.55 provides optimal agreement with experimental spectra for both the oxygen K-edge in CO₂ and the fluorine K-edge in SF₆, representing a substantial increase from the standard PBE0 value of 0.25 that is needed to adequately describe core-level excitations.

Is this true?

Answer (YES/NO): NO